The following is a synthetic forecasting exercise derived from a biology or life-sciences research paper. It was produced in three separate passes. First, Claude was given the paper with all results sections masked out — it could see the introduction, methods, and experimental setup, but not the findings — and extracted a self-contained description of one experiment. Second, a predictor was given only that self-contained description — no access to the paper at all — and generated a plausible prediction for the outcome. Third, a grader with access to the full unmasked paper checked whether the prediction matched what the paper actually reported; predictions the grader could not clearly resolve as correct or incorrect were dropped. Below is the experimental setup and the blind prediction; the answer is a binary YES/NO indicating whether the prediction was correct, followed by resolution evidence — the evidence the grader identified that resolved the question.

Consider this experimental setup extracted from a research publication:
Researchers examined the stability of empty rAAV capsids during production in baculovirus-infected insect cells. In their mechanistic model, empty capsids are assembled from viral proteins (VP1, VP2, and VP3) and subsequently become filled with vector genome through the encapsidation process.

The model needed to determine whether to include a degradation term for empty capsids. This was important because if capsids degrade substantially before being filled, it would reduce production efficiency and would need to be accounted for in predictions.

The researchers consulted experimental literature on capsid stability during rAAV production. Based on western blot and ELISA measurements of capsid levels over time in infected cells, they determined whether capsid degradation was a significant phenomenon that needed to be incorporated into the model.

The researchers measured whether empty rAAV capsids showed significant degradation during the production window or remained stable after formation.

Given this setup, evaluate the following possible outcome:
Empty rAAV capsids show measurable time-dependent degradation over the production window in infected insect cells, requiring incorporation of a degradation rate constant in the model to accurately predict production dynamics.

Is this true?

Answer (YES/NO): NO